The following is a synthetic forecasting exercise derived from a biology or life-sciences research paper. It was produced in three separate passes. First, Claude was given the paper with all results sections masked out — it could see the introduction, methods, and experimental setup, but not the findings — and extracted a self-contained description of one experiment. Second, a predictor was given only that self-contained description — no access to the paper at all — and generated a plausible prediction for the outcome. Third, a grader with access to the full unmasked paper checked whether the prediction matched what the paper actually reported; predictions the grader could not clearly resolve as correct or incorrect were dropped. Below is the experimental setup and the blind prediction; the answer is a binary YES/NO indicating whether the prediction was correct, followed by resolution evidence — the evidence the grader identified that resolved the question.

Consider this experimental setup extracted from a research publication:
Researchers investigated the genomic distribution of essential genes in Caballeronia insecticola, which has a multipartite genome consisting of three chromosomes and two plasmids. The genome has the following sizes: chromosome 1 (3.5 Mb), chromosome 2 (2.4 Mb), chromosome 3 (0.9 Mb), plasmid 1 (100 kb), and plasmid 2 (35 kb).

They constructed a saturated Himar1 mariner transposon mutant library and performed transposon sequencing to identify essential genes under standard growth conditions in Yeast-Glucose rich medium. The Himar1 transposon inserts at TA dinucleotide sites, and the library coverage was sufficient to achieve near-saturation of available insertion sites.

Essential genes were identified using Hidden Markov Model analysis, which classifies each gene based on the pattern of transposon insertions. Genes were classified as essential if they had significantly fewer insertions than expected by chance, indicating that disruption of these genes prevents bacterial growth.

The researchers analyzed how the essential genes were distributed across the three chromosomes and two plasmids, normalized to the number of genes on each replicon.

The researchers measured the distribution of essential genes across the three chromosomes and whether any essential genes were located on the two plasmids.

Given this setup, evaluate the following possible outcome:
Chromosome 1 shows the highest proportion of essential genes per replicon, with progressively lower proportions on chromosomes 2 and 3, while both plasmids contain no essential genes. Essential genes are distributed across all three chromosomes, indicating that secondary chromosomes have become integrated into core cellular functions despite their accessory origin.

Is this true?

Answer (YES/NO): NO